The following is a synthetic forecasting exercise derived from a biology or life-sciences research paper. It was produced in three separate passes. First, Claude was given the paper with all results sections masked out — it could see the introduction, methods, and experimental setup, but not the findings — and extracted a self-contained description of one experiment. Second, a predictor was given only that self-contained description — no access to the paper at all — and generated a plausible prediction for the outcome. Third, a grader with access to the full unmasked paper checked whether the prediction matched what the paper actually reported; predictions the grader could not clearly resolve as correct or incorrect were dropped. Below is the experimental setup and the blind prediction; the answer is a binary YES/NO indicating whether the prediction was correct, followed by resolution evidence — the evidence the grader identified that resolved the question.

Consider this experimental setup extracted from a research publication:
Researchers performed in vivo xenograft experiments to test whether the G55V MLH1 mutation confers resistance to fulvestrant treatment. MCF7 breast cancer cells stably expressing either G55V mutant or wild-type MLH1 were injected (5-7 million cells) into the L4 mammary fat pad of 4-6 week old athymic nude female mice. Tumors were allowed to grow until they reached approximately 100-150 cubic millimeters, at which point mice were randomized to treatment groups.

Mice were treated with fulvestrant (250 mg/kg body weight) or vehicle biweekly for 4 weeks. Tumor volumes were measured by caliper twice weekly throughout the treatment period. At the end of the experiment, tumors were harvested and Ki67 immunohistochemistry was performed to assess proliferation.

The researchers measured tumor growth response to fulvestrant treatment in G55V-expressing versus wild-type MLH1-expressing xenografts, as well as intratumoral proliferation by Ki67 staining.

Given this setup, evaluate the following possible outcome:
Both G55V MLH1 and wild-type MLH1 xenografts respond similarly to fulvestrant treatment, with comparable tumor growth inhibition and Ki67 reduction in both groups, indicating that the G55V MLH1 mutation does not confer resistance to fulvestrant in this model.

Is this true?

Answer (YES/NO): NO